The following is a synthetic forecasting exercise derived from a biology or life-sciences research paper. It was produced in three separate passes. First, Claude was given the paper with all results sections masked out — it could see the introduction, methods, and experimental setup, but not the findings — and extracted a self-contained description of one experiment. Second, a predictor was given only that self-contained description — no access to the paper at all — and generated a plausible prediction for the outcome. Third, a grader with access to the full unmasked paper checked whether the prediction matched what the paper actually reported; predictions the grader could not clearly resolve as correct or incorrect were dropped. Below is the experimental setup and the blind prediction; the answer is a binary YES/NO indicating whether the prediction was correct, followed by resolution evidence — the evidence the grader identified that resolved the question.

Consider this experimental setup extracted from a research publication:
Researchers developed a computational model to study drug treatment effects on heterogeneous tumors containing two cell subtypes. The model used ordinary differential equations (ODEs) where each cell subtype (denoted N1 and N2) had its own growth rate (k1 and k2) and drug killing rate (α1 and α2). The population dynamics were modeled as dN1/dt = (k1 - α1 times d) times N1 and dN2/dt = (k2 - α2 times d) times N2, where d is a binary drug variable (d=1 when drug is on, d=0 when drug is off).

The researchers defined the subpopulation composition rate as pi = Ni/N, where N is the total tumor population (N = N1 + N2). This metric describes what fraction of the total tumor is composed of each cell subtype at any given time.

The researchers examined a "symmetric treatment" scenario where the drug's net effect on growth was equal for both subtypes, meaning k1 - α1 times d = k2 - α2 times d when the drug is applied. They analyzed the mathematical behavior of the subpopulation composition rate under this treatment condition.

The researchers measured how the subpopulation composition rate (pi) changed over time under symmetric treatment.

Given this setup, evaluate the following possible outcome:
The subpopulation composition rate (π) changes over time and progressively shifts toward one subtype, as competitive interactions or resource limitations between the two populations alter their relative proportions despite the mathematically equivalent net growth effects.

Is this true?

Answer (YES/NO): NO